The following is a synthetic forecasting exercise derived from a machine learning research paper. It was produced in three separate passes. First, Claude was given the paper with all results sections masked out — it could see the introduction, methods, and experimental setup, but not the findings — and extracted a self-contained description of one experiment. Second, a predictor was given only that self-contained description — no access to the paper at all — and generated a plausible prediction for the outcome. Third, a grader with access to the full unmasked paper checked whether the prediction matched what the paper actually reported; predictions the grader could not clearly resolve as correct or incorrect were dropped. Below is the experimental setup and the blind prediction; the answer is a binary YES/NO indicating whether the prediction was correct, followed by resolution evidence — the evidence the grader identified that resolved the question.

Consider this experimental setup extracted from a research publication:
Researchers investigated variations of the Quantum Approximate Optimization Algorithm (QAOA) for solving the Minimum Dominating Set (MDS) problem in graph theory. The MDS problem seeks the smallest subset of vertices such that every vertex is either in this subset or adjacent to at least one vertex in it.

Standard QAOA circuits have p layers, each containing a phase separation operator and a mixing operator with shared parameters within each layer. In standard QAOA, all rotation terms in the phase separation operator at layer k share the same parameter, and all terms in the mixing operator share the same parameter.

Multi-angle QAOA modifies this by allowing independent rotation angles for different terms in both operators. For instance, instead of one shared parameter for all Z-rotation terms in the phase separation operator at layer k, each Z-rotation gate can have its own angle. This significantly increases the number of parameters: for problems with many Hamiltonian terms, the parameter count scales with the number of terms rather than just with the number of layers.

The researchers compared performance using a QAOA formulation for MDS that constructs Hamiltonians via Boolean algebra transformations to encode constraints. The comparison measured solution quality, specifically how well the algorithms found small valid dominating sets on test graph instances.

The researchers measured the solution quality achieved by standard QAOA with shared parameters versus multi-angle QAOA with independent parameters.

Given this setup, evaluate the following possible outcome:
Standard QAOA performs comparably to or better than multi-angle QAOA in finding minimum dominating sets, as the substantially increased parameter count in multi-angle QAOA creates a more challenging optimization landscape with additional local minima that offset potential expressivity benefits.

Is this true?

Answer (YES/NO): NO